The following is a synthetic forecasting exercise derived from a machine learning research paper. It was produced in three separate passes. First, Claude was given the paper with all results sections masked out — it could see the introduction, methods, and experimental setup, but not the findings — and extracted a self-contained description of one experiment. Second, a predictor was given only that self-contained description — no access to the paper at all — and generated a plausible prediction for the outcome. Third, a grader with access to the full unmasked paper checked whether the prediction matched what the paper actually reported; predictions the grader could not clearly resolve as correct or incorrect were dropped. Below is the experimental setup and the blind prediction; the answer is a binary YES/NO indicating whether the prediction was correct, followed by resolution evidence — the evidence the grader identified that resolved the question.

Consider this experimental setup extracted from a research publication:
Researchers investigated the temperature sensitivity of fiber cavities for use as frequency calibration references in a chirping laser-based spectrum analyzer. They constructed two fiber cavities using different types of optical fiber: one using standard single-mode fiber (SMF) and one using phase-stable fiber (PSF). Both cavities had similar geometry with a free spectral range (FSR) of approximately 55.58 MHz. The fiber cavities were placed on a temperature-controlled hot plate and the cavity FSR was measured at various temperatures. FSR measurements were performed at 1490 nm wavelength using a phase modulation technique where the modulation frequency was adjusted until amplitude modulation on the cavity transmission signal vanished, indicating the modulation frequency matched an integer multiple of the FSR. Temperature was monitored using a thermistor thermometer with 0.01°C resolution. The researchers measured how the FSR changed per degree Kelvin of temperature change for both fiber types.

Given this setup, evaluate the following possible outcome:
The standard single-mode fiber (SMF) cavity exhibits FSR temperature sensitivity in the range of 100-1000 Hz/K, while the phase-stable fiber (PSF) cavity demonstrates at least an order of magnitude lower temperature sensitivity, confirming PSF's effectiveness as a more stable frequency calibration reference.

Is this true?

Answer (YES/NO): NO